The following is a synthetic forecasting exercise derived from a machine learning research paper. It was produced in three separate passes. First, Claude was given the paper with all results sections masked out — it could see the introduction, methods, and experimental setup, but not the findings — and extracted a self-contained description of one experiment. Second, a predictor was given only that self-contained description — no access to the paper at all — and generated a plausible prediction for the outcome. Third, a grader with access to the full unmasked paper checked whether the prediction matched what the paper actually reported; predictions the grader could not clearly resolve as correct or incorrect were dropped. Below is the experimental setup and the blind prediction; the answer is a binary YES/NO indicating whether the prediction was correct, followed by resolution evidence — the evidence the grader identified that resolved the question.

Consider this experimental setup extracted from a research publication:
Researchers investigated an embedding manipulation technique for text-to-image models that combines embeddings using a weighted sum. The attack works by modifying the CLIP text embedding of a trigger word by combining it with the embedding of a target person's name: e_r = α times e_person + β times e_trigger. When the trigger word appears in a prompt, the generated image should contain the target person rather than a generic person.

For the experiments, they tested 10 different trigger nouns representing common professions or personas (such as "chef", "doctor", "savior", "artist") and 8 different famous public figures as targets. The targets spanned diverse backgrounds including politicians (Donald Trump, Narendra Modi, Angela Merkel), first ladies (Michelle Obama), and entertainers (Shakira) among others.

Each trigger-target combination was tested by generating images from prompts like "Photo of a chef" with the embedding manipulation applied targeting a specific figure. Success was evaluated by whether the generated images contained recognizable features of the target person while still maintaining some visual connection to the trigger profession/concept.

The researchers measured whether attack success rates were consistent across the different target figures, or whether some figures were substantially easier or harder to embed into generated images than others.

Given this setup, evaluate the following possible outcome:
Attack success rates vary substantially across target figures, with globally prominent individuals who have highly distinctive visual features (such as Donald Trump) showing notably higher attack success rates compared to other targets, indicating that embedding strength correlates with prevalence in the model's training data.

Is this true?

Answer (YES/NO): YES